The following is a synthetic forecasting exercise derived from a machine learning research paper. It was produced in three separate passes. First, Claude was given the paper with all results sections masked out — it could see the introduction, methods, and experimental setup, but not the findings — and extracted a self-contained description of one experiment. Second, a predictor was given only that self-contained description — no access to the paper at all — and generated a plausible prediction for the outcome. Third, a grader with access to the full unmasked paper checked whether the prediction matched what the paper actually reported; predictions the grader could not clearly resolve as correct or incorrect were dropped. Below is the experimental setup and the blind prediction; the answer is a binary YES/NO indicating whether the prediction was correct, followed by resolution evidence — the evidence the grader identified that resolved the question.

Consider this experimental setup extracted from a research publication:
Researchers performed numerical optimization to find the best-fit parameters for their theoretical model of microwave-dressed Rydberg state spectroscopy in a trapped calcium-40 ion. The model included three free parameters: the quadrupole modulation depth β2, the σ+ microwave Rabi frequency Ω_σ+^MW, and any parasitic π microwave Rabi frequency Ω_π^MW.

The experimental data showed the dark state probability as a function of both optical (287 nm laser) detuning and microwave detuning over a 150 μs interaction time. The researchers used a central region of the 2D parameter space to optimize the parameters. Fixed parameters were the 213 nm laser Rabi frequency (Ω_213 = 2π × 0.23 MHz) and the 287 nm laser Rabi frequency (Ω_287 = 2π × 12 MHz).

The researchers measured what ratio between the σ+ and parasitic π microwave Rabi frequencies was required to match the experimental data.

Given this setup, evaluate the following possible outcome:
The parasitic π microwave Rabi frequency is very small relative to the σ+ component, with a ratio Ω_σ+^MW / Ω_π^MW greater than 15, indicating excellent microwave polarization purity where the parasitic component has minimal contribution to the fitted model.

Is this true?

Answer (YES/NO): NO